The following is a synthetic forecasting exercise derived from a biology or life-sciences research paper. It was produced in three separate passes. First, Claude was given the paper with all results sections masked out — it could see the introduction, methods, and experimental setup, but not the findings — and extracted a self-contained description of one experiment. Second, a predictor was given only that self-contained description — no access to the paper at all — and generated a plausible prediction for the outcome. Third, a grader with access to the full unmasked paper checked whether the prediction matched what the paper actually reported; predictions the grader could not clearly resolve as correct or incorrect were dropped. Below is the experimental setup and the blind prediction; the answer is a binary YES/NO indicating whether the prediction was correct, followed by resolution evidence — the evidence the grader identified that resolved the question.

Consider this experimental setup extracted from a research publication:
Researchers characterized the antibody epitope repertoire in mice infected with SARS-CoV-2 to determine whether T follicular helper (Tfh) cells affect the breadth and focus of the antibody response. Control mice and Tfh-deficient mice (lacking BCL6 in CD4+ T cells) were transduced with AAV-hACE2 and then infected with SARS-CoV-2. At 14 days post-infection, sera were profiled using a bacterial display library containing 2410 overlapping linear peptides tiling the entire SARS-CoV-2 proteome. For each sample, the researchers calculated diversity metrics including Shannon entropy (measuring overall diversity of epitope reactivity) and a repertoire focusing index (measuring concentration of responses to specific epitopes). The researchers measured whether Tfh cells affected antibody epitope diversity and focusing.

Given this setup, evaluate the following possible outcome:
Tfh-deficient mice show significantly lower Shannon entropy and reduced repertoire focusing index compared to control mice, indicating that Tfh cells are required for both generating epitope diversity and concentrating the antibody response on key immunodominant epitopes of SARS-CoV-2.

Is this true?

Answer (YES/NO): NO